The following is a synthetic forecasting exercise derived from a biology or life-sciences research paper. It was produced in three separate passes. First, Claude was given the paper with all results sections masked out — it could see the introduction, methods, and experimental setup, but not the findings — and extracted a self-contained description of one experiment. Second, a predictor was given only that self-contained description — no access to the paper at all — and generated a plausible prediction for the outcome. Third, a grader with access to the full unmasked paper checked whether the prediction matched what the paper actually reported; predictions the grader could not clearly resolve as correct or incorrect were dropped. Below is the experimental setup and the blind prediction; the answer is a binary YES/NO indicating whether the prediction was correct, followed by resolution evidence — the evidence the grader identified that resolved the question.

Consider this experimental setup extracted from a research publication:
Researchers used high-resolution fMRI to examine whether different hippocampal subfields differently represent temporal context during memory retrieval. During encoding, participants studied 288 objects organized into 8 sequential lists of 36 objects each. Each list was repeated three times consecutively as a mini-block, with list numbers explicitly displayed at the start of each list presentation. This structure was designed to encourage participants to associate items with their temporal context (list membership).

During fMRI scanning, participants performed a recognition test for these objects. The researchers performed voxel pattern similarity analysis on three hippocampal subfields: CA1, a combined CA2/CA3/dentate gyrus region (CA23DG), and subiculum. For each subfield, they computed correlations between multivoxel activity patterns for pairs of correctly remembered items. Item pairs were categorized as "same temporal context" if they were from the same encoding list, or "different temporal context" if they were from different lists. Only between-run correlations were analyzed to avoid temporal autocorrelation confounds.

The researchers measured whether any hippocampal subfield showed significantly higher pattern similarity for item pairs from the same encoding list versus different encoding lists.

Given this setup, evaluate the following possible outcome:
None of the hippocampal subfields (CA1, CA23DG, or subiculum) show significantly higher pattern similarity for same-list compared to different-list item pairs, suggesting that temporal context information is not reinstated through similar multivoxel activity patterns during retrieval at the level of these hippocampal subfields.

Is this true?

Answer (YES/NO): YES